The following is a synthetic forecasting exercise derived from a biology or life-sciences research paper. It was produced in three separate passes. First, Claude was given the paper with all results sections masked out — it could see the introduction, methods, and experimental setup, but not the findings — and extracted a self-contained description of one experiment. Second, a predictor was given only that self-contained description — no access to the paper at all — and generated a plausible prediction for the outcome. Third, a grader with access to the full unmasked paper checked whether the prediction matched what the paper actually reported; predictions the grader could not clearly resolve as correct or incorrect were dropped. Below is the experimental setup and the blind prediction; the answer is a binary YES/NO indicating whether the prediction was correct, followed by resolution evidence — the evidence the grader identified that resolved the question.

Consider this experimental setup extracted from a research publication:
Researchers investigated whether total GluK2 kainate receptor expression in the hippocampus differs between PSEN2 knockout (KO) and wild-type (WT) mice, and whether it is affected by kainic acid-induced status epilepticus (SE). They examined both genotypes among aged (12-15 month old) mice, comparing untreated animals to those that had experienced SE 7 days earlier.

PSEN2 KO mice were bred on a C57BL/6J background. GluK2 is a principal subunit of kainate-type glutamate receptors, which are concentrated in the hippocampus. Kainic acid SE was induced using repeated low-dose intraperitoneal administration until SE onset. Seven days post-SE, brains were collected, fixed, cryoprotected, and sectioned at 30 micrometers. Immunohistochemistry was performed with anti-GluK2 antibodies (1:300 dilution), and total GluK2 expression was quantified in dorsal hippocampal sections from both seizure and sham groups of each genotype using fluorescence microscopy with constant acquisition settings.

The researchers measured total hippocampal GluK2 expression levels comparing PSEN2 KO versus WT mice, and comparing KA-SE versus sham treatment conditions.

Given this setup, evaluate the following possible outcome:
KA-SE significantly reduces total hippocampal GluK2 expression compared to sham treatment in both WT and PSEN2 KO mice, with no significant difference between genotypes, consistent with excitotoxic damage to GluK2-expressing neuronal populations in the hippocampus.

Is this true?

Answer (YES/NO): NO